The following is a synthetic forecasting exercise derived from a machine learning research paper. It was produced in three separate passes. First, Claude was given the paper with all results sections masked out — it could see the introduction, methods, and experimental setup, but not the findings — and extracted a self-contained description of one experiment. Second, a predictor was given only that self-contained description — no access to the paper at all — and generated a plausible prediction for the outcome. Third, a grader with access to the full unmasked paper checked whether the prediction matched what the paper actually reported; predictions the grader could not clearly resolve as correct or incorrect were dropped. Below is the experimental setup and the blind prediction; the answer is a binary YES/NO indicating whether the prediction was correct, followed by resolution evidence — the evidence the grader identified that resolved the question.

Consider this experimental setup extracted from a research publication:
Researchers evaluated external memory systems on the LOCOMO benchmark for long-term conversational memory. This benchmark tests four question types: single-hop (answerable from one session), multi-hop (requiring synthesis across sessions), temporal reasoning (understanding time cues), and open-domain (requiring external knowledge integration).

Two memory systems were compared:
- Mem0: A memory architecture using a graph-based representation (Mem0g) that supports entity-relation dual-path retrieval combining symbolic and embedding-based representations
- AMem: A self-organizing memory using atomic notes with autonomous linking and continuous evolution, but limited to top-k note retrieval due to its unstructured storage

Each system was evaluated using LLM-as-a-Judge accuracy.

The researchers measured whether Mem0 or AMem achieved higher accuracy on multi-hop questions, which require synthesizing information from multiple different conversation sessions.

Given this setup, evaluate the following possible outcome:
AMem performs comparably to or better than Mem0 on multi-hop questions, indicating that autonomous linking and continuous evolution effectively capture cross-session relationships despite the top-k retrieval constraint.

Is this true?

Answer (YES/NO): NO